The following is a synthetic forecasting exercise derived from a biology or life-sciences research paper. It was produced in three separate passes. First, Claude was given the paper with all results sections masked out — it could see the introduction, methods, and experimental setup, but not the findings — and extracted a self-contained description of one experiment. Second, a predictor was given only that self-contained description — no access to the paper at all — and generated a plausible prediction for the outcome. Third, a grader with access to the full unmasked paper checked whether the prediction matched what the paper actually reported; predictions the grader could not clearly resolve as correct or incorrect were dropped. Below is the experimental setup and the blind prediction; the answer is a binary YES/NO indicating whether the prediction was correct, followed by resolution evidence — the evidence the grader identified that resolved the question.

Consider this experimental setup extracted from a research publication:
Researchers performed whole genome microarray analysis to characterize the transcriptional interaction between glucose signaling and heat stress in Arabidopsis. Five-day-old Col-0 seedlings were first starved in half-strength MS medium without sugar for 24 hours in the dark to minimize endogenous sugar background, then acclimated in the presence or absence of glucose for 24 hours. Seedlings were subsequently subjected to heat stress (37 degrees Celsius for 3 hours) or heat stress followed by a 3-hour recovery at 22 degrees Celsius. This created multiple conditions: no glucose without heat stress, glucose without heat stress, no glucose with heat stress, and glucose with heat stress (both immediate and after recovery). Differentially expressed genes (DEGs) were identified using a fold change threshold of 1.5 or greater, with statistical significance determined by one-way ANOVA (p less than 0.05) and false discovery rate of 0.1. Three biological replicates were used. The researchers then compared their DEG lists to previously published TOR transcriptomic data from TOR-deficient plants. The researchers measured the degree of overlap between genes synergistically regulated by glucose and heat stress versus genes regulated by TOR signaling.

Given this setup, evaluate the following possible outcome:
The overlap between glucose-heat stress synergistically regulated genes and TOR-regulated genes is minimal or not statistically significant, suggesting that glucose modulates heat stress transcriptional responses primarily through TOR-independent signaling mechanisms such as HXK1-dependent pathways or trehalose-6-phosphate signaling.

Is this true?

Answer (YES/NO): NO